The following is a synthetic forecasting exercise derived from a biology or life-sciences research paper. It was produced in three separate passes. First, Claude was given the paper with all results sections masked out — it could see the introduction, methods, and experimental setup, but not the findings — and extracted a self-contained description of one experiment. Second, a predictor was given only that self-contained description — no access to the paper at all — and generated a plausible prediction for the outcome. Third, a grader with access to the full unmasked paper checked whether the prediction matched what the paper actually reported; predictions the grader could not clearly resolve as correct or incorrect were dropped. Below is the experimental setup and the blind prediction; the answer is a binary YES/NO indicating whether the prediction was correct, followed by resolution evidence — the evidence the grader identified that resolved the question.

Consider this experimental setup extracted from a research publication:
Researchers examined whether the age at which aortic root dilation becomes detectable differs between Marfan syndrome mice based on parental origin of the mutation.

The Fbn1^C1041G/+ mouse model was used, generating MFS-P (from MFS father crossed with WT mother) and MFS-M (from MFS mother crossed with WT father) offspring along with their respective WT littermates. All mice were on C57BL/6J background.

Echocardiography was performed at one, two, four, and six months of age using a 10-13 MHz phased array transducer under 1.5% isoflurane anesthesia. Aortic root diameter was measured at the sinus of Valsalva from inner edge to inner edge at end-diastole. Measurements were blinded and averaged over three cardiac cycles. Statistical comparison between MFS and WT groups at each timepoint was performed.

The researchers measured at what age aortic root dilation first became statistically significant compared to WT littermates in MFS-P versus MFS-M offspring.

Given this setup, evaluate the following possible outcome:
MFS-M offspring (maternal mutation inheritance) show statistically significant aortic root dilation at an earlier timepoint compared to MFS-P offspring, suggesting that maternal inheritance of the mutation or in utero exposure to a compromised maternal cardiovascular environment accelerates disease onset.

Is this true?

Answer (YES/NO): YES